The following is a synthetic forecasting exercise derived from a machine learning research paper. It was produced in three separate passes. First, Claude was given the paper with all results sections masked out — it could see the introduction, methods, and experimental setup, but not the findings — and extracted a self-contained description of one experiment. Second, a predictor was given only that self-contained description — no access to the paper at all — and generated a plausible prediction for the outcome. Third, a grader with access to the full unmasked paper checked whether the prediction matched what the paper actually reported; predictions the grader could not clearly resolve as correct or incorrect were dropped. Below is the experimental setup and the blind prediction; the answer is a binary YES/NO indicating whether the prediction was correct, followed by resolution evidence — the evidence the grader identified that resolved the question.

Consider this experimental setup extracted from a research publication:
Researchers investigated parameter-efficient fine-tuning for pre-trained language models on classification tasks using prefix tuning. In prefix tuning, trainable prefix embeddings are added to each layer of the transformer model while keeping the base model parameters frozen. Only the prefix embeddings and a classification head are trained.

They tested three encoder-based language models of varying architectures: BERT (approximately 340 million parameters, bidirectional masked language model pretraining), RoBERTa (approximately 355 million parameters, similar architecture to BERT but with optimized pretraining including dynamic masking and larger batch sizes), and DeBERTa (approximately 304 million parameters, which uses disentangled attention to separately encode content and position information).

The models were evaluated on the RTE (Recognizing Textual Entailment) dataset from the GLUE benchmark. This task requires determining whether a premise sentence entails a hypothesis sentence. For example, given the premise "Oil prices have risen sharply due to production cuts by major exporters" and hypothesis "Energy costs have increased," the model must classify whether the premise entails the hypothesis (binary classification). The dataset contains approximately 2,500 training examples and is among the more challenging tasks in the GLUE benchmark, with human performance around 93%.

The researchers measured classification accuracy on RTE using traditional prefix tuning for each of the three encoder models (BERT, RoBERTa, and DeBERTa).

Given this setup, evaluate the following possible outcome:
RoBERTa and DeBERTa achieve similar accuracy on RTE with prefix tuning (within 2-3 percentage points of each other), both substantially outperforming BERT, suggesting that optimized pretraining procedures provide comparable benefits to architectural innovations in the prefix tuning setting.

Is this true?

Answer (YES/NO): NO